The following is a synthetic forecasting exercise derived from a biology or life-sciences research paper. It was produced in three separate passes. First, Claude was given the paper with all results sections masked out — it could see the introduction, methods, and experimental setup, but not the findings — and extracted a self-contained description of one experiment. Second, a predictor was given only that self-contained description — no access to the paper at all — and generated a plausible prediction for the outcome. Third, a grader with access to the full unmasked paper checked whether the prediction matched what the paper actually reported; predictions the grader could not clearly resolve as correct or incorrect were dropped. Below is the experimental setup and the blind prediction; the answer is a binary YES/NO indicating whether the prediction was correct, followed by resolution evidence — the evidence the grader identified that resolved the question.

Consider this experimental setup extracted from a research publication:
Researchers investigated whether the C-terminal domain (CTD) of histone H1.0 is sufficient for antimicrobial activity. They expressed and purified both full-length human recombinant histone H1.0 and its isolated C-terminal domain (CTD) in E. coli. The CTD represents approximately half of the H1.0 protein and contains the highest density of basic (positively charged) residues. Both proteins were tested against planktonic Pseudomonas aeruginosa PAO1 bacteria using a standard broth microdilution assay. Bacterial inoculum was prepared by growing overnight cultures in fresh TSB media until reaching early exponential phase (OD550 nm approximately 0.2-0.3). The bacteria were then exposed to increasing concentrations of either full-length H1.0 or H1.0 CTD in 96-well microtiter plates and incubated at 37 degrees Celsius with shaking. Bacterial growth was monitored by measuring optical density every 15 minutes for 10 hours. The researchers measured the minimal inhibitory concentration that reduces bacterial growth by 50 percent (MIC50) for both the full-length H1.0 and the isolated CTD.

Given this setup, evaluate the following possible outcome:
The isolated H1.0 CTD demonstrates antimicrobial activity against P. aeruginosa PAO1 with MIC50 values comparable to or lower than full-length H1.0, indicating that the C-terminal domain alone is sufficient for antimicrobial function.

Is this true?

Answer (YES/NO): YES